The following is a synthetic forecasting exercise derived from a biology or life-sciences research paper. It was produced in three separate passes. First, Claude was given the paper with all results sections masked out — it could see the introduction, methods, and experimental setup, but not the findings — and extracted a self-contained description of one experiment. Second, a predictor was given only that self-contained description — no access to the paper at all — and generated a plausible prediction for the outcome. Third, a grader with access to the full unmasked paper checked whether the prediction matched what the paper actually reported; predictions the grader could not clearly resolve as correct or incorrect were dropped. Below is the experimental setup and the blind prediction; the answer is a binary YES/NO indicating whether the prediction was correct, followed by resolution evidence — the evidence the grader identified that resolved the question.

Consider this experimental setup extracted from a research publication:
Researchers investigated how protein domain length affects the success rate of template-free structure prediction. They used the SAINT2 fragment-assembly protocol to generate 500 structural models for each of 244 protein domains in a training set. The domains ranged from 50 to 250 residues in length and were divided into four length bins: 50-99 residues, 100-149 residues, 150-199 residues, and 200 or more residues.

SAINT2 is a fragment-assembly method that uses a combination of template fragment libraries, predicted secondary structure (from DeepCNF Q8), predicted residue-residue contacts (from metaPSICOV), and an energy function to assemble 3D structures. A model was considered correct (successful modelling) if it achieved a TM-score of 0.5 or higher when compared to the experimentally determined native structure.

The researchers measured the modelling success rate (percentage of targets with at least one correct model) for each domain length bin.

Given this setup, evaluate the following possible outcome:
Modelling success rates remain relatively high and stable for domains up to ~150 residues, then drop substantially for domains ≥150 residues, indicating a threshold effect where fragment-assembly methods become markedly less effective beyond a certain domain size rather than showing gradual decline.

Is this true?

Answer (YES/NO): NO